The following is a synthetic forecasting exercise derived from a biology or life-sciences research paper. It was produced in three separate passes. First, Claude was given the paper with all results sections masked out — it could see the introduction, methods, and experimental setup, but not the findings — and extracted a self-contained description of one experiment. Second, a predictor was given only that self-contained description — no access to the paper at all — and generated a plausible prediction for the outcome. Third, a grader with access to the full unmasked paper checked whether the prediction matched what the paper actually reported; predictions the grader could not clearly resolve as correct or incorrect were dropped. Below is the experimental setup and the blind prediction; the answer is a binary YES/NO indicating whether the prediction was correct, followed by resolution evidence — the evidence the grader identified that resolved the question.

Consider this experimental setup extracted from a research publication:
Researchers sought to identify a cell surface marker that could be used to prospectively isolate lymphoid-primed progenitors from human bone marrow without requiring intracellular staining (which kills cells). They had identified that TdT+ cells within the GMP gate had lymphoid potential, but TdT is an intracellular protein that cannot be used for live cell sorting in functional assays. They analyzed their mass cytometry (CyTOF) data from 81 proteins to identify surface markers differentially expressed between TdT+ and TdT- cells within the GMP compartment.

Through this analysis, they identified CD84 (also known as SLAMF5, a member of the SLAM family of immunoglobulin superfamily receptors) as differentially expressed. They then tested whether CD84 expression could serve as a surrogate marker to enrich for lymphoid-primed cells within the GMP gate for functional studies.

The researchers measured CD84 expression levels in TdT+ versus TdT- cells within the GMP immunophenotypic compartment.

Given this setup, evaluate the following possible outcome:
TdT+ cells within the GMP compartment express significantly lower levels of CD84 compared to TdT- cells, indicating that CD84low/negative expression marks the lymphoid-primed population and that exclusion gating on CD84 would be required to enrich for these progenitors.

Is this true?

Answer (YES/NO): YES